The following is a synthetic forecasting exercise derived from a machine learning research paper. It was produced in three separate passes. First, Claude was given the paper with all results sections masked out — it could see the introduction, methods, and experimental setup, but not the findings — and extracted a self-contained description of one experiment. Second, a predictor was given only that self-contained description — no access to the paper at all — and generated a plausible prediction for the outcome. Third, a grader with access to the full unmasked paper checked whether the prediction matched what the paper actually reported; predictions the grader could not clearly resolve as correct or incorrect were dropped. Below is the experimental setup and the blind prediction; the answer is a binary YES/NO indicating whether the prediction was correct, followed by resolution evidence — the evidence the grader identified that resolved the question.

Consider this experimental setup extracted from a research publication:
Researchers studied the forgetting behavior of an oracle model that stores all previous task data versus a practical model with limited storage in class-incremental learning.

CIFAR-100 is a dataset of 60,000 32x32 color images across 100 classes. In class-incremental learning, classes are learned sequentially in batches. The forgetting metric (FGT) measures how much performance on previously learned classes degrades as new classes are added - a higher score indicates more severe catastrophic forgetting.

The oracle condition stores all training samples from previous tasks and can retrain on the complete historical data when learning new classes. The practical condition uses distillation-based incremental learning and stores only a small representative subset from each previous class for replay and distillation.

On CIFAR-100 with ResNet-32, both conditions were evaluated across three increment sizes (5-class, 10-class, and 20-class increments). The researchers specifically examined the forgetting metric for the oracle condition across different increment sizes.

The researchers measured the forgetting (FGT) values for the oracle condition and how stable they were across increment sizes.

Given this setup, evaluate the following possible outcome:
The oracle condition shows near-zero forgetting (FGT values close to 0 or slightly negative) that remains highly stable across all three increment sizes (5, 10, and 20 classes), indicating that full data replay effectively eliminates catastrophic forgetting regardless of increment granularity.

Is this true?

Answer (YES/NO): NO